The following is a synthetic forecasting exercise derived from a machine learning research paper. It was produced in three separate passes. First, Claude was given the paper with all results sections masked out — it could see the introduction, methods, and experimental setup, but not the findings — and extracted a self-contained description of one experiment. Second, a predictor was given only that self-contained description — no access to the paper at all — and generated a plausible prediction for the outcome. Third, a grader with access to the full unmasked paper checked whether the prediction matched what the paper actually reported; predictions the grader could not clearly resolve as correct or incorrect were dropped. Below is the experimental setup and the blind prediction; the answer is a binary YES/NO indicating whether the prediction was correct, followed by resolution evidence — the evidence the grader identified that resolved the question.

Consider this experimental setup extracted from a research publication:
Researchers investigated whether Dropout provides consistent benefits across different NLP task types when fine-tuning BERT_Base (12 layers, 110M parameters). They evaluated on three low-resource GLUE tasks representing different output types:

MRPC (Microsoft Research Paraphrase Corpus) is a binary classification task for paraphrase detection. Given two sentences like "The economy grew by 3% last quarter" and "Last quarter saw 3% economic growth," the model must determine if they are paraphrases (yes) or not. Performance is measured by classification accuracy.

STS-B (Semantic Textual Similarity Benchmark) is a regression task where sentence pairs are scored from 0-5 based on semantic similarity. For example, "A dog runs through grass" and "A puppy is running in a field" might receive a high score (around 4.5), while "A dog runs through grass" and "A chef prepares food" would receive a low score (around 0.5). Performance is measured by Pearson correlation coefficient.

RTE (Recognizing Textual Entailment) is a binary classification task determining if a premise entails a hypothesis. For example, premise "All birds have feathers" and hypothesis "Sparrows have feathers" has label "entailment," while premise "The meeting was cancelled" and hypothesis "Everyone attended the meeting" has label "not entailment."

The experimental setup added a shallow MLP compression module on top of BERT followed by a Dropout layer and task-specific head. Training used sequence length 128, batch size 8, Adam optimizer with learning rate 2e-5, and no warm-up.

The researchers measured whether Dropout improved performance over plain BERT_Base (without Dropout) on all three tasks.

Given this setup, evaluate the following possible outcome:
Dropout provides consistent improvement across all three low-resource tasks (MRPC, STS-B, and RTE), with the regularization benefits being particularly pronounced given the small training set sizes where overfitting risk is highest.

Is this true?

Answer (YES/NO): NO